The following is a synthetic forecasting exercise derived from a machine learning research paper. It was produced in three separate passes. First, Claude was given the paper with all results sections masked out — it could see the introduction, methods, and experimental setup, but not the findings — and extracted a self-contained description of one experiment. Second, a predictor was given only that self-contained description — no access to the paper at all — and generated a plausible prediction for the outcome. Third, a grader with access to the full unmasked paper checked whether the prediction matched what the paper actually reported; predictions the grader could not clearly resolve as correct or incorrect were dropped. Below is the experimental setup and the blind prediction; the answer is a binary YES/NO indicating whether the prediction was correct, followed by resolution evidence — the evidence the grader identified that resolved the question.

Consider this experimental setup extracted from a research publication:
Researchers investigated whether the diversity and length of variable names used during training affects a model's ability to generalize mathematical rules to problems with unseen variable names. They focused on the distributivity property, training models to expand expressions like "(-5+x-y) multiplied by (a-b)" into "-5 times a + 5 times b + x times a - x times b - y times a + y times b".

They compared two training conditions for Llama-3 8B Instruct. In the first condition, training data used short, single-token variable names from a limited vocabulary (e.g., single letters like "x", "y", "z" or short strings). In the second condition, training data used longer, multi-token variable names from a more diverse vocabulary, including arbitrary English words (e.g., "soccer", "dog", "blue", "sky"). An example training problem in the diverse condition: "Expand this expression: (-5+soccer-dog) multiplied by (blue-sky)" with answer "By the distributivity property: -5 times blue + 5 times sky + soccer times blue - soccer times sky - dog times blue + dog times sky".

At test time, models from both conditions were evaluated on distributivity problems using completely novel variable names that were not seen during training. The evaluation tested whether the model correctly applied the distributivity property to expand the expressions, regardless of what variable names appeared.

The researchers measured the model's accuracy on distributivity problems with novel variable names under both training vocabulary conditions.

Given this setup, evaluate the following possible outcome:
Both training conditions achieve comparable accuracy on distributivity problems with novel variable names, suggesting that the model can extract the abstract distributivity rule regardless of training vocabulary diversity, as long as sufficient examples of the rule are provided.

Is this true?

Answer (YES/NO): NO